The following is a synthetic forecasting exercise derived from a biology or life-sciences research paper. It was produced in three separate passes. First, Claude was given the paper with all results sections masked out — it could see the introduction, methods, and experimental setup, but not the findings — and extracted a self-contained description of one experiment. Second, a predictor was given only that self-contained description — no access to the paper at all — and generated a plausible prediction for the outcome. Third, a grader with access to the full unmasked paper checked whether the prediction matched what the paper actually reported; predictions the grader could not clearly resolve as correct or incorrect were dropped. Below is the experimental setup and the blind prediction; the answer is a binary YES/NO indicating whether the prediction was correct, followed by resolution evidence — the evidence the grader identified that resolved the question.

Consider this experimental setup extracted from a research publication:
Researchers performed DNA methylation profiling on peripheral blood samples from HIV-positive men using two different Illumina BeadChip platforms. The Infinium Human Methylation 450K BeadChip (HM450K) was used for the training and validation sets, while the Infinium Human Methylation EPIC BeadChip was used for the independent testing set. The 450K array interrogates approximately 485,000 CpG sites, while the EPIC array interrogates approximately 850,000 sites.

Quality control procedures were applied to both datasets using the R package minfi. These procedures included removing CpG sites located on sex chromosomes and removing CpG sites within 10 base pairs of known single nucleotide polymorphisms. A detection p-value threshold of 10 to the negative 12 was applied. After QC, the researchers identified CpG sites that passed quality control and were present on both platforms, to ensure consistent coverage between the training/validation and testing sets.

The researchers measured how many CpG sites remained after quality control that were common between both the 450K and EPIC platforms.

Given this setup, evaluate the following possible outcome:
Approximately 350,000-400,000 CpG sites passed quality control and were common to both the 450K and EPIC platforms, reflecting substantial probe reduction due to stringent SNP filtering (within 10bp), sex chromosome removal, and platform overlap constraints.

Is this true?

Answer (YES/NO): NO